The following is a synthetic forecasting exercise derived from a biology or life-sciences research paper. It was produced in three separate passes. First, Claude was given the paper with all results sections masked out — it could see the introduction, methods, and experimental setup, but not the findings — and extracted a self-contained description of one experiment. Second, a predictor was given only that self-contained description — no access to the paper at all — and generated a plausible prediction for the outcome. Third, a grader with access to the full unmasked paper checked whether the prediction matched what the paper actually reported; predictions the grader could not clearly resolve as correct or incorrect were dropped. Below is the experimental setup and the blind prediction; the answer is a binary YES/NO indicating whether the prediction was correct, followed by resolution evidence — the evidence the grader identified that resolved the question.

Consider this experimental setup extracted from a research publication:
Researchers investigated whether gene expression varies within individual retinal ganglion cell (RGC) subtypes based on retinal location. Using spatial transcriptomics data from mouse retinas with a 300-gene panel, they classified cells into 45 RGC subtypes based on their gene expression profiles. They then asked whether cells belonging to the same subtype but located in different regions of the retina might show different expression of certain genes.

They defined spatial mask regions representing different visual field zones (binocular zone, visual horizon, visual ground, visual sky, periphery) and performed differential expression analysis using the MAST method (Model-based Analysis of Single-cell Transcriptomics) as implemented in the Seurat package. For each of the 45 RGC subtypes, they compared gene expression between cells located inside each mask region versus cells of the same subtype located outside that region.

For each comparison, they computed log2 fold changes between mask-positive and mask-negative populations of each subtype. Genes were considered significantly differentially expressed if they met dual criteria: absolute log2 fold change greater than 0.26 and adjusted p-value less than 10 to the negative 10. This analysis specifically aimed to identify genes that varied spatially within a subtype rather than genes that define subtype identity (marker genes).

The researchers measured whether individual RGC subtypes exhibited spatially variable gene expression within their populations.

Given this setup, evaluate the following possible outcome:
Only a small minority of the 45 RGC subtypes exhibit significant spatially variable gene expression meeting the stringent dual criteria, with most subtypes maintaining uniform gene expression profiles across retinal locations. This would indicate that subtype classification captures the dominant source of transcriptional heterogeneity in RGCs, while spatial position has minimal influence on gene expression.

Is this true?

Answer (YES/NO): YES